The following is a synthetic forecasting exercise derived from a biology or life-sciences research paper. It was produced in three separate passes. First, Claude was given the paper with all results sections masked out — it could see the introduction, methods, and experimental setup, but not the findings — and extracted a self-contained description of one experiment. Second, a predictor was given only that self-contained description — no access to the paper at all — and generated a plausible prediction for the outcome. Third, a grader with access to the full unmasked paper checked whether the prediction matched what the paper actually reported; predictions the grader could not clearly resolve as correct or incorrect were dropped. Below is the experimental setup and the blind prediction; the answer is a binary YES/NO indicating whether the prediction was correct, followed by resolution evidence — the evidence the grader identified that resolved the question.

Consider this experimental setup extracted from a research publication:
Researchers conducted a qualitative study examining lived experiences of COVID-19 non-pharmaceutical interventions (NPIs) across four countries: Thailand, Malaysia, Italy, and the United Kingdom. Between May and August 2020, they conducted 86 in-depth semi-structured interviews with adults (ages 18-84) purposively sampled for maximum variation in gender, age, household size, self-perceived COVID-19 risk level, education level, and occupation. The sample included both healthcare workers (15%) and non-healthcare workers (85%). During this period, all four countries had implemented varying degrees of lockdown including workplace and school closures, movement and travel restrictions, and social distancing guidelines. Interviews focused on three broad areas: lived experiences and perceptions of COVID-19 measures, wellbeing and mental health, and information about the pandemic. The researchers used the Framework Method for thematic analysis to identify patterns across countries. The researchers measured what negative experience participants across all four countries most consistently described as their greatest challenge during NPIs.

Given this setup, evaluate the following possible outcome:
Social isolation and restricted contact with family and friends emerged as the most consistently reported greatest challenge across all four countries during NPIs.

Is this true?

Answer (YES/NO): YES